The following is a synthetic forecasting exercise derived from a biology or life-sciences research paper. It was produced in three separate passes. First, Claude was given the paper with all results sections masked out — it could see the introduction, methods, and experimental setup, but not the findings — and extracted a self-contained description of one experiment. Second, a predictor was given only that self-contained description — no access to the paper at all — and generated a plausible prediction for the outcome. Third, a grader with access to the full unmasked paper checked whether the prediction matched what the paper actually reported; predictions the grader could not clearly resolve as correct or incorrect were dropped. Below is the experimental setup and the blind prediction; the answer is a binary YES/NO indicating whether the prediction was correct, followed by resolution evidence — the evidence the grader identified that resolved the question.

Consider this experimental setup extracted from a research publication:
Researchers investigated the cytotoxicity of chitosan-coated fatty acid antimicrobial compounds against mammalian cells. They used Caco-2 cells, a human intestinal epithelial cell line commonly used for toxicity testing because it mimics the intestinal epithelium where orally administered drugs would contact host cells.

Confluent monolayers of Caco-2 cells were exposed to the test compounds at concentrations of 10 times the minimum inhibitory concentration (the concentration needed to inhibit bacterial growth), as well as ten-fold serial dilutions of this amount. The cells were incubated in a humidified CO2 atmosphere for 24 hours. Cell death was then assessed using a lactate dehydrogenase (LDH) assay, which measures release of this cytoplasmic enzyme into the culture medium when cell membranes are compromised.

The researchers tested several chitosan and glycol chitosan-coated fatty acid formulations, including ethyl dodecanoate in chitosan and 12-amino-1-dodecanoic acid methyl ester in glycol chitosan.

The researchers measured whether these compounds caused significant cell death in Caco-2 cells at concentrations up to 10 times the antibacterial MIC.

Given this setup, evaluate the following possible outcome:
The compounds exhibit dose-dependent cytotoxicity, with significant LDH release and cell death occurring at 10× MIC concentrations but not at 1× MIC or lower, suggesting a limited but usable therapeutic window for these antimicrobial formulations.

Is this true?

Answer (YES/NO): NO